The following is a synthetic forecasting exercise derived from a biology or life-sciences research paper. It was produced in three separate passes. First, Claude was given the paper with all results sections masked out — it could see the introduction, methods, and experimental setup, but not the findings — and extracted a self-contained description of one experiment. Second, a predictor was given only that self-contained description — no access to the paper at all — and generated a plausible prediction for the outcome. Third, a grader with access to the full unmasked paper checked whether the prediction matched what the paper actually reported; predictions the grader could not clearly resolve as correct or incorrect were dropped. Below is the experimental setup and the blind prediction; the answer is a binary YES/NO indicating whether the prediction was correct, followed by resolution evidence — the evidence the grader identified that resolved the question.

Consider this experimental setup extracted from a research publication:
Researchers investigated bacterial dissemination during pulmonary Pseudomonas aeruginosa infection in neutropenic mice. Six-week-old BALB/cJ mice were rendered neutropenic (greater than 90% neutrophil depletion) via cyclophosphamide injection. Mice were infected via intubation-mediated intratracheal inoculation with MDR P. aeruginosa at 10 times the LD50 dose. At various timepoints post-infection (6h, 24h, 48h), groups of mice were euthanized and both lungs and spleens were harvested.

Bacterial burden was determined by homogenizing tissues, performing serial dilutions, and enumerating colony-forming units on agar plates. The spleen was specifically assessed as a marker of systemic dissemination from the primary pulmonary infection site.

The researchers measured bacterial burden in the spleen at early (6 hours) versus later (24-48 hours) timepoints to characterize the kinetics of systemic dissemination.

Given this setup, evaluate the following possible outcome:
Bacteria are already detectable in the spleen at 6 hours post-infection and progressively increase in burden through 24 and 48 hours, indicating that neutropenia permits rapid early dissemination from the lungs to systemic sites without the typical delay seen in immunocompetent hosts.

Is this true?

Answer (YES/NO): NO